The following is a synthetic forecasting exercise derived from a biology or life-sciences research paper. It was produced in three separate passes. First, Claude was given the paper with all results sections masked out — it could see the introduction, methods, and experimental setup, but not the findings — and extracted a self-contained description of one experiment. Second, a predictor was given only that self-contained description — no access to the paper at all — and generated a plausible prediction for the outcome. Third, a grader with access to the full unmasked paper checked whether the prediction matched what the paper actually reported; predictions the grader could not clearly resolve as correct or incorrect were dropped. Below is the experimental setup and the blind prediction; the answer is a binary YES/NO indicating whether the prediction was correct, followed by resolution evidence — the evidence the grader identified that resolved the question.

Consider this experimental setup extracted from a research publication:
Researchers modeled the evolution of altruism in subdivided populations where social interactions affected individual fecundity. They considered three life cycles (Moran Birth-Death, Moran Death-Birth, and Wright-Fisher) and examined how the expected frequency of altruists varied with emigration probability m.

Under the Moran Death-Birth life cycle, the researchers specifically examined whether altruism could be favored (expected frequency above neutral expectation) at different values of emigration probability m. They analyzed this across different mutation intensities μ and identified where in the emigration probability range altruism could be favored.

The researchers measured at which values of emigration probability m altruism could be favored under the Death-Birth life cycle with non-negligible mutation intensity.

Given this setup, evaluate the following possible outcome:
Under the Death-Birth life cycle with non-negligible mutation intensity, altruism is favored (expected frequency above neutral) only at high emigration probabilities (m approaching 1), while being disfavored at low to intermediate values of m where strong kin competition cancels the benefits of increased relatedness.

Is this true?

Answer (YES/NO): NO